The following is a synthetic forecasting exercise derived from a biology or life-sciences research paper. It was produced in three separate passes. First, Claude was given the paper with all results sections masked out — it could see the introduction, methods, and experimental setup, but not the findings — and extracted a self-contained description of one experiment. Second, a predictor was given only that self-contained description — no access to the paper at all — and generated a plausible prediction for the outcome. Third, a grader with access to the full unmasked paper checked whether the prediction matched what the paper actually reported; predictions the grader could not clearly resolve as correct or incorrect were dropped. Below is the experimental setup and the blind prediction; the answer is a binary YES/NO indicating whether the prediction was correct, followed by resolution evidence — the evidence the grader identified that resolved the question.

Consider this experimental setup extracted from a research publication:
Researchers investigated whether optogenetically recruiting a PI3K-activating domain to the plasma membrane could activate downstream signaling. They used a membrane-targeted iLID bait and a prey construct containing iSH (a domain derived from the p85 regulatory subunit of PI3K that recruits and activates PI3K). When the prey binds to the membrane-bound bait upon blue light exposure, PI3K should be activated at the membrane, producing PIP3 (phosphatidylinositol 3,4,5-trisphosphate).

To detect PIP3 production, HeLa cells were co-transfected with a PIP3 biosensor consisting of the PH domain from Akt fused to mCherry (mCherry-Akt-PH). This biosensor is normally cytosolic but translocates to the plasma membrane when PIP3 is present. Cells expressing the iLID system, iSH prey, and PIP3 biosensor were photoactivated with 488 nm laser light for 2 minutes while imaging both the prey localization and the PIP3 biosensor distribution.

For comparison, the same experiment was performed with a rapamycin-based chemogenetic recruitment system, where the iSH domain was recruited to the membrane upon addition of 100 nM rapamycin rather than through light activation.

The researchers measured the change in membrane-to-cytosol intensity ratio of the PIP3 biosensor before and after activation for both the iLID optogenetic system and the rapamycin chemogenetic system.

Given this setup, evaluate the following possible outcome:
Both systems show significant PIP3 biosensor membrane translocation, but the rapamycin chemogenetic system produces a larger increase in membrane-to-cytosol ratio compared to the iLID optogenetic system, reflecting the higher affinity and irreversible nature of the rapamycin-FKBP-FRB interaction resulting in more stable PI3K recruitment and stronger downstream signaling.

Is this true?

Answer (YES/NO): YES